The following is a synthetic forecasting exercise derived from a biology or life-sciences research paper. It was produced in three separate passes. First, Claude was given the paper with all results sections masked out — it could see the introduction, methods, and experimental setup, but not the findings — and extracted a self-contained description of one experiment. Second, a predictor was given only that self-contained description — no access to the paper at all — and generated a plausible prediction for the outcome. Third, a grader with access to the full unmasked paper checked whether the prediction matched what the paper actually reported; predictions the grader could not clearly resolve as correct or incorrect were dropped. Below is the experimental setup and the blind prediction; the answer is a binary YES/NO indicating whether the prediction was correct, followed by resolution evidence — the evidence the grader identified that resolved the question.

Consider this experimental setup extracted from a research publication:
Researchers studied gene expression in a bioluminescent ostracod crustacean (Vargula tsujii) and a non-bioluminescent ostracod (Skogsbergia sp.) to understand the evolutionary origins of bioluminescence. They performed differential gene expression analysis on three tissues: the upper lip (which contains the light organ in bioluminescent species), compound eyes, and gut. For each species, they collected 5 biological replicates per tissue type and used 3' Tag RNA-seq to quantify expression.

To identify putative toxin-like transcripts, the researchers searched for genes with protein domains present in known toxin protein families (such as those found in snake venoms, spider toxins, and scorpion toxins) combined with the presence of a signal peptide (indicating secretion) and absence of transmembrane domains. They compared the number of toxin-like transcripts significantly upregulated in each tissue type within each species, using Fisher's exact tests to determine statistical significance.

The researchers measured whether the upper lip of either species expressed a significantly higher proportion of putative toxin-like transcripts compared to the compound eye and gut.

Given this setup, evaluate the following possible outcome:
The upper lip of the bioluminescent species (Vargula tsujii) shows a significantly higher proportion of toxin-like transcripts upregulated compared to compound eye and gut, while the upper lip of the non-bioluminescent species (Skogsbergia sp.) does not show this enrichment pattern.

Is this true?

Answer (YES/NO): NO